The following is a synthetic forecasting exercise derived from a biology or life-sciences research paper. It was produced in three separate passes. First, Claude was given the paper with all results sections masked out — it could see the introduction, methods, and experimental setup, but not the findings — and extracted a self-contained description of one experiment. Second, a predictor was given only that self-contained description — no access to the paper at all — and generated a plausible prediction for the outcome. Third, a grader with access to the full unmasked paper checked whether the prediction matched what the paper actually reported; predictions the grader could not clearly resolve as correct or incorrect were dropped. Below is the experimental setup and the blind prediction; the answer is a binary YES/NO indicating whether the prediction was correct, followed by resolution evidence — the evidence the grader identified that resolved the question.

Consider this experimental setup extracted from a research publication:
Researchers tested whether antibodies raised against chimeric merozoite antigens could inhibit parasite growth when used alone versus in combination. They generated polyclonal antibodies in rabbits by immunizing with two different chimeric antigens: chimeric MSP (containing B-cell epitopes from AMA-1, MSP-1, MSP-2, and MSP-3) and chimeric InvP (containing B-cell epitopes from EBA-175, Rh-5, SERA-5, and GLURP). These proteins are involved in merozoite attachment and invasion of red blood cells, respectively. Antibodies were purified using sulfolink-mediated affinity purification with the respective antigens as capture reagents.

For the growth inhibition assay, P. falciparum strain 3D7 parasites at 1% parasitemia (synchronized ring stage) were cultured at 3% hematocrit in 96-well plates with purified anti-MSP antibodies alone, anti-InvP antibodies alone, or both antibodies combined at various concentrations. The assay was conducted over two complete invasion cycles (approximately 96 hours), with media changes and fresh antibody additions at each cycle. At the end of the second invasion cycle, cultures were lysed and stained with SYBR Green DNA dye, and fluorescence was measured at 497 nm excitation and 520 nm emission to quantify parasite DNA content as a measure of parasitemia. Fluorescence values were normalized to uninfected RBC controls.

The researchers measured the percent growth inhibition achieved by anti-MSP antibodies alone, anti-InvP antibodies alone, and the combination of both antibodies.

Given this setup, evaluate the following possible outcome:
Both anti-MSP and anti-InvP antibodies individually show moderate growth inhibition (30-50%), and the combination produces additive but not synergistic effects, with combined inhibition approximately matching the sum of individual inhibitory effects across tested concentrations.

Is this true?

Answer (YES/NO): NO